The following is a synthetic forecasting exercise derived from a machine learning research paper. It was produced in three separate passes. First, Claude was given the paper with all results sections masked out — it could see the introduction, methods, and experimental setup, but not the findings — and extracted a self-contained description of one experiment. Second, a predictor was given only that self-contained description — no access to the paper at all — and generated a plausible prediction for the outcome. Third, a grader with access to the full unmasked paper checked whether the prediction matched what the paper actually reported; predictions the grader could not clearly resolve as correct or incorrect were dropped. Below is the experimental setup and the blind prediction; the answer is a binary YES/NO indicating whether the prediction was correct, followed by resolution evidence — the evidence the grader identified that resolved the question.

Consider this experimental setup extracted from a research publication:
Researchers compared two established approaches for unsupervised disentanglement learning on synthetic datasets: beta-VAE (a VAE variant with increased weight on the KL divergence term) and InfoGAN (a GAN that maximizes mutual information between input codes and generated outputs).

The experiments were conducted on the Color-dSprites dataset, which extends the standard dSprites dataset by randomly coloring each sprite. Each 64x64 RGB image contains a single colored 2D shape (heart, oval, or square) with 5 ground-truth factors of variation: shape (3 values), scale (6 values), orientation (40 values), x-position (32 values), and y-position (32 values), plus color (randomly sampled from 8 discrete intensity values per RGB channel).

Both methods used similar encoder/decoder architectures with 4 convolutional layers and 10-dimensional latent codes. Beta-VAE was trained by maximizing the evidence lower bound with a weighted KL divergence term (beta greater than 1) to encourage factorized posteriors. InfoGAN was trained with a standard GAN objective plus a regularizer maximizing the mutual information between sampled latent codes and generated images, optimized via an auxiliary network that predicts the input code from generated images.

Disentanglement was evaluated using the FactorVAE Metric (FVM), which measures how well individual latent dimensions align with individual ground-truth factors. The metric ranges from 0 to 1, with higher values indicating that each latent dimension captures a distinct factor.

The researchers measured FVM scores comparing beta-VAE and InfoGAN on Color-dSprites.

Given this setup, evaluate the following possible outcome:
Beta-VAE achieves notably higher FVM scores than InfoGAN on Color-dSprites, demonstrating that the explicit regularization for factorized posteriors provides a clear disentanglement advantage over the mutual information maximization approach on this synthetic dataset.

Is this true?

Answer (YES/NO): YES